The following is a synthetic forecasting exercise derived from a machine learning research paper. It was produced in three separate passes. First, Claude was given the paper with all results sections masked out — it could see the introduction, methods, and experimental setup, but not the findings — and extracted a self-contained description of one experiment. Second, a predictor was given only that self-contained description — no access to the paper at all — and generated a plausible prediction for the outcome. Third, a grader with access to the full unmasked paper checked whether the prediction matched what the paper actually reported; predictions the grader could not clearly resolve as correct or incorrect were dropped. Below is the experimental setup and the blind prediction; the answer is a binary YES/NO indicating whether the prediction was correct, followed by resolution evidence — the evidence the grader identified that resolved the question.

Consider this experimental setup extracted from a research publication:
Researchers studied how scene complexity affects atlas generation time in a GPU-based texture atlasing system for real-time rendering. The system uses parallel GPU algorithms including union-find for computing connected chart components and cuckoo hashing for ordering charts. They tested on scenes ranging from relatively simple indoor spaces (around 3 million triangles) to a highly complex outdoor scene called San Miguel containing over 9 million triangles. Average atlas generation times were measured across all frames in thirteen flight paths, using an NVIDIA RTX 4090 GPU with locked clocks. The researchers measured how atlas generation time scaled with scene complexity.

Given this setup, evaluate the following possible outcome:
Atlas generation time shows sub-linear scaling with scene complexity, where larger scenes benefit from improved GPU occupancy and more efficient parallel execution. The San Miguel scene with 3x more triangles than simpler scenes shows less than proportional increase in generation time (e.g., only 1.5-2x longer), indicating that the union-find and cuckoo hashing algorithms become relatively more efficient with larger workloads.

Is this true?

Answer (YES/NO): NO